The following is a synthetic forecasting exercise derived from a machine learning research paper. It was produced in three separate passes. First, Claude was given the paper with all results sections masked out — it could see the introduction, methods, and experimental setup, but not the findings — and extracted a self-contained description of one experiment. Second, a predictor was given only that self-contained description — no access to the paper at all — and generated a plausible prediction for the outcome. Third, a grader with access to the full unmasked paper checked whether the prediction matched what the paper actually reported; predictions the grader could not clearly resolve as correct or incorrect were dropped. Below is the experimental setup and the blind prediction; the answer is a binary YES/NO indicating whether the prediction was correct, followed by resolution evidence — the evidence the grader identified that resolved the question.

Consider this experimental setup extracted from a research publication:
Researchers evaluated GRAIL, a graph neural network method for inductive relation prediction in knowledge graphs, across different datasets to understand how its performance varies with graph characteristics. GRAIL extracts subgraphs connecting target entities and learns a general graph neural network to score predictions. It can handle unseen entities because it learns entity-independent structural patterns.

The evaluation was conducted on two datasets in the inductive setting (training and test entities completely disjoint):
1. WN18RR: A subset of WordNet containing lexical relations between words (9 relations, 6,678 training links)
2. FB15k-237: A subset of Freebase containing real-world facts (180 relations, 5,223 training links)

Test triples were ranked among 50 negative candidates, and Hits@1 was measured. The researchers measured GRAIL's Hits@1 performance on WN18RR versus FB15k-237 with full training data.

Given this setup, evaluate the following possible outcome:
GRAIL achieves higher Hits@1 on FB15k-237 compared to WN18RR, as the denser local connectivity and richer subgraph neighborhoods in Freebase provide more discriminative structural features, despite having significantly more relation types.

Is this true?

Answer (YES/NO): NO